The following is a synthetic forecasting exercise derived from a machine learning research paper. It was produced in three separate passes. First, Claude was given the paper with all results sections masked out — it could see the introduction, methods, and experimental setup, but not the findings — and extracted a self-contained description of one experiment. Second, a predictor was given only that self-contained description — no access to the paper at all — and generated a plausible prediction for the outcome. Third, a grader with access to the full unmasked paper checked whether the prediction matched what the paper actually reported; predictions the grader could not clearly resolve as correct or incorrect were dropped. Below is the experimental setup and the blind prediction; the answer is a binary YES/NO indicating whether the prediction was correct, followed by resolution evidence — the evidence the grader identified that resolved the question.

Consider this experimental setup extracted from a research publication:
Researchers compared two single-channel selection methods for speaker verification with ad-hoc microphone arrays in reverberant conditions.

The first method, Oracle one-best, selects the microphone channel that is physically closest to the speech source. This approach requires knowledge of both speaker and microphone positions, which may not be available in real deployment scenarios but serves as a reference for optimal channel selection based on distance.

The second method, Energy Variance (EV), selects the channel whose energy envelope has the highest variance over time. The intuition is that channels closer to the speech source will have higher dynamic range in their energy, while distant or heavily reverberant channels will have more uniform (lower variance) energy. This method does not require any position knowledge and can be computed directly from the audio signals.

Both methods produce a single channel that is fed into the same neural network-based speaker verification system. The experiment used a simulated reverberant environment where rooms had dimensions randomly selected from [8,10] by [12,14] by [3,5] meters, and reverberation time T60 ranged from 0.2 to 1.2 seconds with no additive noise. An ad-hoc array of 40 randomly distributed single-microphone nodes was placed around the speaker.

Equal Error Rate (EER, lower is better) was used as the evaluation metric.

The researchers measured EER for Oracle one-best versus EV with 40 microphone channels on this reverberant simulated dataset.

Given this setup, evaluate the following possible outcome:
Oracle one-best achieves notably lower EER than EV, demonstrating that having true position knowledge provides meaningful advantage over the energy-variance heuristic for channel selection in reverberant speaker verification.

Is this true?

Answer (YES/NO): NO